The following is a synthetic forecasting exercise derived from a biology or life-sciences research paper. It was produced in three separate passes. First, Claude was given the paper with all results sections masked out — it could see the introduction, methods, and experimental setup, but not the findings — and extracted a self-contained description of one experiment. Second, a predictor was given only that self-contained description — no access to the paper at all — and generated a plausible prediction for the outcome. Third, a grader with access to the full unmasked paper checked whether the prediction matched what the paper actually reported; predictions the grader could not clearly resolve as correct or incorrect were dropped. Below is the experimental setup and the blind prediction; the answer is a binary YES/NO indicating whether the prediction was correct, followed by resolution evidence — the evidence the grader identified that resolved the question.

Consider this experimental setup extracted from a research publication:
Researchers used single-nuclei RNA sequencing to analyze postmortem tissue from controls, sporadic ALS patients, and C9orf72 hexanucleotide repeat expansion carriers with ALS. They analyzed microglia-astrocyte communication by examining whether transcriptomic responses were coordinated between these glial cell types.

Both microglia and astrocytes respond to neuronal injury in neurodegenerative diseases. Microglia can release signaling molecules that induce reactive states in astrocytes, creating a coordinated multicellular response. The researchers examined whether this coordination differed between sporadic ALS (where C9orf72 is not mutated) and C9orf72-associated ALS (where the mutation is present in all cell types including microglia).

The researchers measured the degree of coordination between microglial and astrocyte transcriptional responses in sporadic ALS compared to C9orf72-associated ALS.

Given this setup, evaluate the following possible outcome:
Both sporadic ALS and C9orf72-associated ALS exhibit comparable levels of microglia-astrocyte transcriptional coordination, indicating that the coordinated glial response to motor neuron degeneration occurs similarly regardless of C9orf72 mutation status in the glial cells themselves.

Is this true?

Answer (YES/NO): NO